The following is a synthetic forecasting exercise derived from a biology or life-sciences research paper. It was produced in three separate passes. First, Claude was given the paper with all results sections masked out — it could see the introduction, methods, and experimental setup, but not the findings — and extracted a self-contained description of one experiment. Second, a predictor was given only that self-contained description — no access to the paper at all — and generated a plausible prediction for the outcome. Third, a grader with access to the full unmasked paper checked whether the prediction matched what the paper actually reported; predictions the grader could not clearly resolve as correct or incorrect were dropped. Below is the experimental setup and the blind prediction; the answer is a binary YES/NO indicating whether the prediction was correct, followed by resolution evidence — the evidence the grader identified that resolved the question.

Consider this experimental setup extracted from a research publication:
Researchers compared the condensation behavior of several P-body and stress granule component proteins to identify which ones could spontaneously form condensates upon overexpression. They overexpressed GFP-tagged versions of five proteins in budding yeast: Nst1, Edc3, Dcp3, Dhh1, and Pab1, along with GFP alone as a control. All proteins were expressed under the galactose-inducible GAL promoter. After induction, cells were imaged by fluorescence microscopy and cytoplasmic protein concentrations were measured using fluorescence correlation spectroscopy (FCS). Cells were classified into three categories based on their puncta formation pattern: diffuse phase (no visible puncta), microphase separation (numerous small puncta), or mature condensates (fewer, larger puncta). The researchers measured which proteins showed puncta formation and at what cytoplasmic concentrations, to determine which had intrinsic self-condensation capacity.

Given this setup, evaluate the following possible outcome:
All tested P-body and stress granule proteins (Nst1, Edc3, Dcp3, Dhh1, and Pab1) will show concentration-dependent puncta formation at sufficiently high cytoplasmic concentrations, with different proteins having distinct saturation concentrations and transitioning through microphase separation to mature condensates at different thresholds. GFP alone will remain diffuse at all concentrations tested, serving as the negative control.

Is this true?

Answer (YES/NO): NO